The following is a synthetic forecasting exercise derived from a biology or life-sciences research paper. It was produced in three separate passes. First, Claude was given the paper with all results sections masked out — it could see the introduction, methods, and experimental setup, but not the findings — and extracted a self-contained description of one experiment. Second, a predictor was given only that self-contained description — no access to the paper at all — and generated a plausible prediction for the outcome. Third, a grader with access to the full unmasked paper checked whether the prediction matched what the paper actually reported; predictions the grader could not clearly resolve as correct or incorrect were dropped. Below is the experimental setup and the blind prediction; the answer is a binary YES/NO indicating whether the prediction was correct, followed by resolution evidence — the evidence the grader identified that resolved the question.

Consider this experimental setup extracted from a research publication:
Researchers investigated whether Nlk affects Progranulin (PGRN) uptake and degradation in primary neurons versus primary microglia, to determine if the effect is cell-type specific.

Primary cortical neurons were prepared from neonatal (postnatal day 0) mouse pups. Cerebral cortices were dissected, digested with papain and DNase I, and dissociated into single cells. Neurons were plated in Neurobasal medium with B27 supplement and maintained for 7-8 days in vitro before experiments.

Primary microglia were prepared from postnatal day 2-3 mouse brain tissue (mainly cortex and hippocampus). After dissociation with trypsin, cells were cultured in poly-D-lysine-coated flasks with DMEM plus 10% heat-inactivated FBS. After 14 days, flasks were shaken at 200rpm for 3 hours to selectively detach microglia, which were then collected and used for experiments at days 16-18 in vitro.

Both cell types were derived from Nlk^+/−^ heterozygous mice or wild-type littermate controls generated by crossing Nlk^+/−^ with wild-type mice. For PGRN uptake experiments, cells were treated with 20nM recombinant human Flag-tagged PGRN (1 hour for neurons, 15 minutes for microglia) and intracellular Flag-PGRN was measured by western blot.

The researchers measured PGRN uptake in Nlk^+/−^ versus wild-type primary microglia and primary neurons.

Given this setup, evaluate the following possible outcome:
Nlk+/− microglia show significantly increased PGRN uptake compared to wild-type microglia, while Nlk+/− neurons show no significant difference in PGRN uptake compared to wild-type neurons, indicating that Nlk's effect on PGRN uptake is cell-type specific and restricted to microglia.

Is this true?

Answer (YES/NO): YES